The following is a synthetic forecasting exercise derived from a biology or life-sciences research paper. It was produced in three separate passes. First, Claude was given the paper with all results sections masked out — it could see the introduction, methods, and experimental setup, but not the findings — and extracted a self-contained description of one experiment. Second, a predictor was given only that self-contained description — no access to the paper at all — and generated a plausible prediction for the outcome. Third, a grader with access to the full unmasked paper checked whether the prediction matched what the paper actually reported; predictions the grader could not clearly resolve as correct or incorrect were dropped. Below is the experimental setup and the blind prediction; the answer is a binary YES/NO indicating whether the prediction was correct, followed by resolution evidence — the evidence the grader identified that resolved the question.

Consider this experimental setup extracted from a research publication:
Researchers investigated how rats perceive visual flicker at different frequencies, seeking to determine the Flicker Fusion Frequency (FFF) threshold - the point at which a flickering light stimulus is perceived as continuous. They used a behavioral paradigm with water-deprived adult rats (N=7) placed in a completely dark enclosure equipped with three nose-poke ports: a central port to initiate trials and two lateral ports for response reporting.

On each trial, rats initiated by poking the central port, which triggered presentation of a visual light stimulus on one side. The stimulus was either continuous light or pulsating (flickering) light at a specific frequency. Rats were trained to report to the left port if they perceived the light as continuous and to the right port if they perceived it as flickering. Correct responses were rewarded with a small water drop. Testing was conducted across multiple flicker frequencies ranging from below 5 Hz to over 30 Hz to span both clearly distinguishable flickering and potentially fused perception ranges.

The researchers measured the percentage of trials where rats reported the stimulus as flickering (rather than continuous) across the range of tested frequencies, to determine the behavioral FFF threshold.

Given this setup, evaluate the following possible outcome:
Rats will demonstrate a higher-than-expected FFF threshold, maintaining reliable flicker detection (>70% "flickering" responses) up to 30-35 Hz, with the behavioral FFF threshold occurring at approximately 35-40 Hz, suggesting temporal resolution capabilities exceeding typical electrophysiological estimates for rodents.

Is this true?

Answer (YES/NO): NO